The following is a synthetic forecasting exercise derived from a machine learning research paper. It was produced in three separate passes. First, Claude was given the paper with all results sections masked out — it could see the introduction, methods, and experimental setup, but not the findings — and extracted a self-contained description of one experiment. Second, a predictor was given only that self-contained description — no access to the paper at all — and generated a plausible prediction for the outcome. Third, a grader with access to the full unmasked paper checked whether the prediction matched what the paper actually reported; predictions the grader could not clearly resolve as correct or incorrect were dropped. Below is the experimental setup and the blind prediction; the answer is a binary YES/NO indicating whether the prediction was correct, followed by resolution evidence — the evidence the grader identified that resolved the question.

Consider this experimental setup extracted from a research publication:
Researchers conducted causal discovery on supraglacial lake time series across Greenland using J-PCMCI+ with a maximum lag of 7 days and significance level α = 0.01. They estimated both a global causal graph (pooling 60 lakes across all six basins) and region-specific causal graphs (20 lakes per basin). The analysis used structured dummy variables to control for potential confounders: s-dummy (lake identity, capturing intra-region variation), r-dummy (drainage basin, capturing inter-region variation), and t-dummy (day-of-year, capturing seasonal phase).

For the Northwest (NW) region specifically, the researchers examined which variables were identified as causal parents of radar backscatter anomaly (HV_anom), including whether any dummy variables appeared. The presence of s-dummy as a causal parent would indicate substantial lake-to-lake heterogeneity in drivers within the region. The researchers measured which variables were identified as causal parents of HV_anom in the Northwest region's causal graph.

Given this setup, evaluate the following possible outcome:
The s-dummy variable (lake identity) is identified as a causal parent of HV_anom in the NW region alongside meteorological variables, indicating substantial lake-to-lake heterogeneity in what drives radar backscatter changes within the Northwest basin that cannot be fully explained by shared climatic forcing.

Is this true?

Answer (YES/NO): YES